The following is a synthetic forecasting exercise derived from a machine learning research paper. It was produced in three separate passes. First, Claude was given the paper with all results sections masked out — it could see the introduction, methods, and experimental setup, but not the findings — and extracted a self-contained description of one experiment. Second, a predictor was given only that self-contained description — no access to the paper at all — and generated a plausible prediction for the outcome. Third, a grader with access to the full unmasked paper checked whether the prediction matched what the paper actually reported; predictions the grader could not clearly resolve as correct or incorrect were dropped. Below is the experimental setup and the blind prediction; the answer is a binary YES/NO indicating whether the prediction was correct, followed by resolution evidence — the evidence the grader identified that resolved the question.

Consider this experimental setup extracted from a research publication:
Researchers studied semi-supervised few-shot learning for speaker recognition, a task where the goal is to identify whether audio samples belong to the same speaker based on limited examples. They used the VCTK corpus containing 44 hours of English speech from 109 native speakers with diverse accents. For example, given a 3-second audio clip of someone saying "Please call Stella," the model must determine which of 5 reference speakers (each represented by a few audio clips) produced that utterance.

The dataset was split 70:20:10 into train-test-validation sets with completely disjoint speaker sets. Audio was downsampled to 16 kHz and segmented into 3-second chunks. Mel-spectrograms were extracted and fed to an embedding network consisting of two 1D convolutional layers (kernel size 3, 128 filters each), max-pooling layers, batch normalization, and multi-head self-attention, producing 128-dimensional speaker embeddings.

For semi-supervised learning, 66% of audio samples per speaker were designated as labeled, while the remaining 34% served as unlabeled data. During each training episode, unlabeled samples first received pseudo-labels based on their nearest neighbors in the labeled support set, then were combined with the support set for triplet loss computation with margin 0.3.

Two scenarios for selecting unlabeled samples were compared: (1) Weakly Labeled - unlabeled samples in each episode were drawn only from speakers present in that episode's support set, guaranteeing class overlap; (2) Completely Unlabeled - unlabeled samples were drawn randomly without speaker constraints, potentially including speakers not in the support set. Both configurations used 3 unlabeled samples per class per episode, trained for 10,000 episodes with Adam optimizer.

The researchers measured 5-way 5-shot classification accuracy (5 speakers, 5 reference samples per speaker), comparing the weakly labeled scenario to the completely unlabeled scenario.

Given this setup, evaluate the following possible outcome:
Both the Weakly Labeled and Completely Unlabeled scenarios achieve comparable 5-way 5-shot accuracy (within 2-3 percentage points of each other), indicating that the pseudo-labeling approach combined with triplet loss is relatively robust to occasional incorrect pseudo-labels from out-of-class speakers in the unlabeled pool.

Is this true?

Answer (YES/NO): YES